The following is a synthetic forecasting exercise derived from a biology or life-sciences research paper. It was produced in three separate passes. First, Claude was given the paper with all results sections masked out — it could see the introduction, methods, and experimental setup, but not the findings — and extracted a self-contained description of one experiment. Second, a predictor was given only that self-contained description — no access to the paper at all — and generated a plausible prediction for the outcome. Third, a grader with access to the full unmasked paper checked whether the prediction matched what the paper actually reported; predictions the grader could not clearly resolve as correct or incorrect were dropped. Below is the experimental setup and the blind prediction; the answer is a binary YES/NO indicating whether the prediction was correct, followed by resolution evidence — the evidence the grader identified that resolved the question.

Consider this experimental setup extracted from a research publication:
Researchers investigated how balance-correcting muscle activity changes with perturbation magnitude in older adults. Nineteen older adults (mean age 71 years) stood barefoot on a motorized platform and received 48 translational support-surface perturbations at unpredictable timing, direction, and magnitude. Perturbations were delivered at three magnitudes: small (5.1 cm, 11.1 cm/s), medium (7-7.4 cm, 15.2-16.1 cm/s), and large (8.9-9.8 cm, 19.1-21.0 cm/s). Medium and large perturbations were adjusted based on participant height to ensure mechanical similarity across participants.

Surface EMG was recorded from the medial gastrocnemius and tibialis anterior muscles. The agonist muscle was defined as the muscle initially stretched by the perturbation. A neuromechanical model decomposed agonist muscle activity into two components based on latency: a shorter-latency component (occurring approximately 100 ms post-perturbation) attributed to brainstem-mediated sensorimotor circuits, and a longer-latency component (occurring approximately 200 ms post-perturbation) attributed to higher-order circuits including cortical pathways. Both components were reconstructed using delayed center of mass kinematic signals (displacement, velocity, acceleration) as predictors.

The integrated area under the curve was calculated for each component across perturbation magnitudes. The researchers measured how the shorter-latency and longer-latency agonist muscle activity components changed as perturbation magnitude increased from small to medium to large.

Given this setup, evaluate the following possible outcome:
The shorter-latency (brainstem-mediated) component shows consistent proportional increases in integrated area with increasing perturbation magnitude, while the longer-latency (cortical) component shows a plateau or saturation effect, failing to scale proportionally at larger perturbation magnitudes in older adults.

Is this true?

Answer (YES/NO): NO